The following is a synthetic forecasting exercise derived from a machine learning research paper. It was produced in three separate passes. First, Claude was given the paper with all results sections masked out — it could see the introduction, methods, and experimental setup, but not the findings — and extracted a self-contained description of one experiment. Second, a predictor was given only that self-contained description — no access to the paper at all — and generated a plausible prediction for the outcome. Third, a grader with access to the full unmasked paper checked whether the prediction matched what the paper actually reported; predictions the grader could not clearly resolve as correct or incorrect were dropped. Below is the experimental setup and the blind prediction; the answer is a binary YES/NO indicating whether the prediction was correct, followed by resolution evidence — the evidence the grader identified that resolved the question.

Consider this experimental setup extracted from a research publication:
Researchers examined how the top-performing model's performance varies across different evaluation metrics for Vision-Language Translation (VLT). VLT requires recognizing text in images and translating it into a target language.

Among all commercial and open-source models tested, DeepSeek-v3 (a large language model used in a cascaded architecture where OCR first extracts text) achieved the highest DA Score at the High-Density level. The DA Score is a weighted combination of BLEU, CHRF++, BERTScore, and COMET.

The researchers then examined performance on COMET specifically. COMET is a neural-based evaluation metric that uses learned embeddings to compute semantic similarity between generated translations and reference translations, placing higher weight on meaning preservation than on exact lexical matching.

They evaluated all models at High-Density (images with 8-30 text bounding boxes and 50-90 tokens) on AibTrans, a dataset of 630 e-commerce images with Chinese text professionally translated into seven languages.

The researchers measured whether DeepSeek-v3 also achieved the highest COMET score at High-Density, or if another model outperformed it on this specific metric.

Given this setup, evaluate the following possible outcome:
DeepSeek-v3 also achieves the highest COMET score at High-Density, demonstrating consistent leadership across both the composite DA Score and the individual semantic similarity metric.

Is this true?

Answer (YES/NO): NO